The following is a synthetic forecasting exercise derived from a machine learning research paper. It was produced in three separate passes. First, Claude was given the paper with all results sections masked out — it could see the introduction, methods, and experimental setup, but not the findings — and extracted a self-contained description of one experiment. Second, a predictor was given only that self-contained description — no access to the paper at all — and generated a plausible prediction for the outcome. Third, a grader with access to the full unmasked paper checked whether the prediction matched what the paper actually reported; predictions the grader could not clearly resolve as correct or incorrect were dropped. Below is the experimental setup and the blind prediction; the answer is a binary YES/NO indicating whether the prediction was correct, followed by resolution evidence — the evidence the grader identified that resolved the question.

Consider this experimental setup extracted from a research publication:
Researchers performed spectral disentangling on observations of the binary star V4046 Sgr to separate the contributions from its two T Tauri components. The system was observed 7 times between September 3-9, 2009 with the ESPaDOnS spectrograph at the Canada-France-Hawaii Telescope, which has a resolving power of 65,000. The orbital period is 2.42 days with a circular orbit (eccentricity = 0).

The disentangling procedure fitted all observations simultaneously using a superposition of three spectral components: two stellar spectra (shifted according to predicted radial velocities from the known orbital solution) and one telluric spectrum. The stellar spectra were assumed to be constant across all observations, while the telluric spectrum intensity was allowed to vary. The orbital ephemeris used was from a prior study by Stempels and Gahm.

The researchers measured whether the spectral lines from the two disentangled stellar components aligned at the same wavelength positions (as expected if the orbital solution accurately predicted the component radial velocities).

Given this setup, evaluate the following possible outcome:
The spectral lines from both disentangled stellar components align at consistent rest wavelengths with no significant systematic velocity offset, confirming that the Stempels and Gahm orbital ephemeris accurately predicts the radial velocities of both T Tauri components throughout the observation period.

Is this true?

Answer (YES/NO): NO